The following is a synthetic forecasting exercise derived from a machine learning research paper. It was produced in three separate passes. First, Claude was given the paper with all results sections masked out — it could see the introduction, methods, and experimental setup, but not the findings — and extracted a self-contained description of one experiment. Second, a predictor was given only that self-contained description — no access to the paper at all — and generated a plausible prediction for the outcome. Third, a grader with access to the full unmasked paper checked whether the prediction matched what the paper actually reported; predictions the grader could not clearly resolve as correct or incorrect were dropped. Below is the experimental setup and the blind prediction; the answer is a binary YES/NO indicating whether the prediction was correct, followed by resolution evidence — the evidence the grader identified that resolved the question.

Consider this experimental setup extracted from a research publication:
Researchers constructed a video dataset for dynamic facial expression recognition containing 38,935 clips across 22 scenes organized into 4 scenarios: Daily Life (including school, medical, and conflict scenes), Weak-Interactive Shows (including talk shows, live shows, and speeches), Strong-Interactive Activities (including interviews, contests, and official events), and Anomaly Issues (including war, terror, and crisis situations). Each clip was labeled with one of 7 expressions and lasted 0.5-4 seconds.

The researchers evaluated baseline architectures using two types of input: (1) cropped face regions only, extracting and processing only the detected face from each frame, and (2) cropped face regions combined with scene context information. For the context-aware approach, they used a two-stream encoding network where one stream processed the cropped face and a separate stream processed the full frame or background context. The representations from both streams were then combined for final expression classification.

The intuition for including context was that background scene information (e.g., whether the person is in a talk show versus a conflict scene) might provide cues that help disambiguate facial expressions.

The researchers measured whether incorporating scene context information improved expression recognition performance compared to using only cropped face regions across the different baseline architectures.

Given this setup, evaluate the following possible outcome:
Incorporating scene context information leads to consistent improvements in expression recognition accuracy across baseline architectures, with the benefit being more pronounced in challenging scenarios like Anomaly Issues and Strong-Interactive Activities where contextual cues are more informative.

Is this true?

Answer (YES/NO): NO